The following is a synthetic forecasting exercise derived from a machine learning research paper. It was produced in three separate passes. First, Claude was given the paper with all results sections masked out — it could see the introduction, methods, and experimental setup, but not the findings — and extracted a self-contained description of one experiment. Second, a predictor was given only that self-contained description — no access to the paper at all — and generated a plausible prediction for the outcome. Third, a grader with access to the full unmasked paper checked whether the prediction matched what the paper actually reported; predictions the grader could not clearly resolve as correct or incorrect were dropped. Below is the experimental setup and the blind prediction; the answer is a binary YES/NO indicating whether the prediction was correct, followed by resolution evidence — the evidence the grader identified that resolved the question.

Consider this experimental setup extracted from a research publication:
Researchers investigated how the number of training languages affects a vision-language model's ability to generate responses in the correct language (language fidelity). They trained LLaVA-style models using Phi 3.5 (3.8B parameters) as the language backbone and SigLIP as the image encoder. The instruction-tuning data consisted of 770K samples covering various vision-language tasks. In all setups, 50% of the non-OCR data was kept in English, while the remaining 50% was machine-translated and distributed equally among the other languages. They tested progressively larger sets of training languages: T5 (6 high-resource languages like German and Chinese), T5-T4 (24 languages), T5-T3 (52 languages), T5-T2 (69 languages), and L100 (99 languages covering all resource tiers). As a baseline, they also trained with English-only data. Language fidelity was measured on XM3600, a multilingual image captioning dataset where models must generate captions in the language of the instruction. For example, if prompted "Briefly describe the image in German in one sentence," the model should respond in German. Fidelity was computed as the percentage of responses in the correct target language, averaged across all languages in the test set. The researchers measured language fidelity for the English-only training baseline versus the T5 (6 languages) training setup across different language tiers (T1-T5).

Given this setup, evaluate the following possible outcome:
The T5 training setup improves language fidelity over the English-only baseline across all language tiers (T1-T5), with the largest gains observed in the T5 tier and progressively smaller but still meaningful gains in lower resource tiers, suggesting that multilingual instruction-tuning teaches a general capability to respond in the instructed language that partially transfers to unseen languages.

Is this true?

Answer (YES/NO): NO